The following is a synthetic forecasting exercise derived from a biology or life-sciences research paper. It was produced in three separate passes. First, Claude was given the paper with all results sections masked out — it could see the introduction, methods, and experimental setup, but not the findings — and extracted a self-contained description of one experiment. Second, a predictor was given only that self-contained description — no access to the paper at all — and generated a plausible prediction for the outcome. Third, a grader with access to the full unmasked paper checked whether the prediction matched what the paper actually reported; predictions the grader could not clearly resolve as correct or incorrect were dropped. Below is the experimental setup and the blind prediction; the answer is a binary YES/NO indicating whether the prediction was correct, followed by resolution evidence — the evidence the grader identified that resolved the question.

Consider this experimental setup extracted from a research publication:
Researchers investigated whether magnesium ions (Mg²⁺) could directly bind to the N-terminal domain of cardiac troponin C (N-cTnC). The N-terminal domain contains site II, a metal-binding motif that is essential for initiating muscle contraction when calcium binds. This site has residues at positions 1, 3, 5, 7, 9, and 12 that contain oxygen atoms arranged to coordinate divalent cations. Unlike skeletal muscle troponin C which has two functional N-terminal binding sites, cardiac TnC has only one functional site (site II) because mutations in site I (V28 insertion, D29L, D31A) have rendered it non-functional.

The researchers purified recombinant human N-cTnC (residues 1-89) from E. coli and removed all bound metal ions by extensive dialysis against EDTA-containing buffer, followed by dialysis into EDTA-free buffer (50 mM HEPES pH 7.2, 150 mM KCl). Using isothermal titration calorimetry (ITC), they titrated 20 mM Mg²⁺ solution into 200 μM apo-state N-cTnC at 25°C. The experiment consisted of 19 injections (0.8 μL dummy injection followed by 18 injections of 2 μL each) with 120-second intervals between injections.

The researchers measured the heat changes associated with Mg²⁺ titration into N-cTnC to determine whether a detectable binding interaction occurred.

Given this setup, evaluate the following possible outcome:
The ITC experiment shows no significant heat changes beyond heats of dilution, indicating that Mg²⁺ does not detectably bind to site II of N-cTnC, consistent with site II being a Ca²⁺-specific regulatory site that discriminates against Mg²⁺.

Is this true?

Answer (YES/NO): NO